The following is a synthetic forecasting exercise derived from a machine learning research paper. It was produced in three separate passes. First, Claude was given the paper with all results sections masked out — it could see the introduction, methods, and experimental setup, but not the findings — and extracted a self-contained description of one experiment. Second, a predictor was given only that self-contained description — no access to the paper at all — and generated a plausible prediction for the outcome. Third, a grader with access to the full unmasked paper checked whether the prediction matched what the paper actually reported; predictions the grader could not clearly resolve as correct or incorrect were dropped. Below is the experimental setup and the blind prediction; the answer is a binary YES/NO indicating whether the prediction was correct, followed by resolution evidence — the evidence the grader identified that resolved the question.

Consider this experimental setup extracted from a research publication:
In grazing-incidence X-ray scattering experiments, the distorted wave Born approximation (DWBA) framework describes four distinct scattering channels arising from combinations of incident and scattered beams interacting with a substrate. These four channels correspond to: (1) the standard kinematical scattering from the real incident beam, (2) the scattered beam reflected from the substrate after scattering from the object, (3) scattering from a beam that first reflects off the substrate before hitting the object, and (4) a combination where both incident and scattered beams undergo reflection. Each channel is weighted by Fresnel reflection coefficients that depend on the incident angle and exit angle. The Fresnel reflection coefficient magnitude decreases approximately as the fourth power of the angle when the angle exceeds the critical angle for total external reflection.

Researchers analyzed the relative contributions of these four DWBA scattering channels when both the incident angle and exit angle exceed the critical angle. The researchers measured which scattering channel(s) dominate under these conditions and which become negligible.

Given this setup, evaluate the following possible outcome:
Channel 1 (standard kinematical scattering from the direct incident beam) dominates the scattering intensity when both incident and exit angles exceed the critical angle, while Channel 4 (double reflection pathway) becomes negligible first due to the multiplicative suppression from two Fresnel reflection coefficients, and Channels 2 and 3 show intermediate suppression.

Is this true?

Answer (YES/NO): NO